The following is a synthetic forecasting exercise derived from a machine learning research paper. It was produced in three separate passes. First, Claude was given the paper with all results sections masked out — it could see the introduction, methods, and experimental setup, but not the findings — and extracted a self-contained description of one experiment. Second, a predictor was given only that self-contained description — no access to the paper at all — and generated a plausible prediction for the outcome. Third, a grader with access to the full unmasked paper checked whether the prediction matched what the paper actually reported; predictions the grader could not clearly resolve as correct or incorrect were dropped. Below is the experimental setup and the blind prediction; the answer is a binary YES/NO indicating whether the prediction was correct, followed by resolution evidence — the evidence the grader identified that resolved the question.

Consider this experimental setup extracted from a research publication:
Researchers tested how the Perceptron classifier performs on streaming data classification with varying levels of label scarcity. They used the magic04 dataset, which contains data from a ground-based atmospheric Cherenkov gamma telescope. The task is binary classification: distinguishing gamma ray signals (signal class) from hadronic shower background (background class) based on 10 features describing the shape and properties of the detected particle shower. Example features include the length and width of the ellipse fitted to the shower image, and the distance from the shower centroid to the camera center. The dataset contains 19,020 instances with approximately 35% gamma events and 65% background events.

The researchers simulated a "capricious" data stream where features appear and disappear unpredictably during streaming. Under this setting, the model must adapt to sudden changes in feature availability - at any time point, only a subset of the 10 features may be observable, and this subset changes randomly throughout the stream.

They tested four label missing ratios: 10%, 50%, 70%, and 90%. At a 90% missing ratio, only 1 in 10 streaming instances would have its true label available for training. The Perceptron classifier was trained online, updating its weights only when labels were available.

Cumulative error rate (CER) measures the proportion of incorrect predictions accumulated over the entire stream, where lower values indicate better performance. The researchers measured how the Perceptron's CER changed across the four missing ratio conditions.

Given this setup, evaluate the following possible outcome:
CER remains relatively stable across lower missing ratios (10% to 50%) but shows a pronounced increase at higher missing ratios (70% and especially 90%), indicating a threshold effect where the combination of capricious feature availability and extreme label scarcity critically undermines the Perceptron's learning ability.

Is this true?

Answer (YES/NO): NO